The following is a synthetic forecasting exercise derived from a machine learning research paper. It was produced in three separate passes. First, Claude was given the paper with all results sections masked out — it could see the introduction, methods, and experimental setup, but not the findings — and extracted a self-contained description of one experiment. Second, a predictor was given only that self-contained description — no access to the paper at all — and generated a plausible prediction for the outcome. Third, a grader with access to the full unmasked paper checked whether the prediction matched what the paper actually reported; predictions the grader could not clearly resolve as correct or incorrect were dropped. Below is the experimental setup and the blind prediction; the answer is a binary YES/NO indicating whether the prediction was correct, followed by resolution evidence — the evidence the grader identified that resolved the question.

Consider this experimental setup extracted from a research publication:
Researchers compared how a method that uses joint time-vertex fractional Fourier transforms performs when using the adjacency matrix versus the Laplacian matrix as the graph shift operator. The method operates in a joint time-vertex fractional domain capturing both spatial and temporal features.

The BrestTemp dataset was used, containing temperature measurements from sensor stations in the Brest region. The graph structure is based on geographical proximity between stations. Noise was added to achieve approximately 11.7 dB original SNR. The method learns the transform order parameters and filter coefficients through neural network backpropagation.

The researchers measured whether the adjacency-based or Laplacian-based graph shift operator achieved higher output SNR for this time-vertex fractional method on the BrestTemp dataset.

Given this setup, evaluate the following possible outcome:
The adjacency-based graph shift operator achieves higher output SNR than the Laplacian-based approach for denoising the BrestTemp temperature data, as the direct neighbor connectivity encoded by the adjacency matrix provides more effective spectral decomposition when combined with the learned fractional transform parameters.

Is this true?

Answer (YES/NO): YES